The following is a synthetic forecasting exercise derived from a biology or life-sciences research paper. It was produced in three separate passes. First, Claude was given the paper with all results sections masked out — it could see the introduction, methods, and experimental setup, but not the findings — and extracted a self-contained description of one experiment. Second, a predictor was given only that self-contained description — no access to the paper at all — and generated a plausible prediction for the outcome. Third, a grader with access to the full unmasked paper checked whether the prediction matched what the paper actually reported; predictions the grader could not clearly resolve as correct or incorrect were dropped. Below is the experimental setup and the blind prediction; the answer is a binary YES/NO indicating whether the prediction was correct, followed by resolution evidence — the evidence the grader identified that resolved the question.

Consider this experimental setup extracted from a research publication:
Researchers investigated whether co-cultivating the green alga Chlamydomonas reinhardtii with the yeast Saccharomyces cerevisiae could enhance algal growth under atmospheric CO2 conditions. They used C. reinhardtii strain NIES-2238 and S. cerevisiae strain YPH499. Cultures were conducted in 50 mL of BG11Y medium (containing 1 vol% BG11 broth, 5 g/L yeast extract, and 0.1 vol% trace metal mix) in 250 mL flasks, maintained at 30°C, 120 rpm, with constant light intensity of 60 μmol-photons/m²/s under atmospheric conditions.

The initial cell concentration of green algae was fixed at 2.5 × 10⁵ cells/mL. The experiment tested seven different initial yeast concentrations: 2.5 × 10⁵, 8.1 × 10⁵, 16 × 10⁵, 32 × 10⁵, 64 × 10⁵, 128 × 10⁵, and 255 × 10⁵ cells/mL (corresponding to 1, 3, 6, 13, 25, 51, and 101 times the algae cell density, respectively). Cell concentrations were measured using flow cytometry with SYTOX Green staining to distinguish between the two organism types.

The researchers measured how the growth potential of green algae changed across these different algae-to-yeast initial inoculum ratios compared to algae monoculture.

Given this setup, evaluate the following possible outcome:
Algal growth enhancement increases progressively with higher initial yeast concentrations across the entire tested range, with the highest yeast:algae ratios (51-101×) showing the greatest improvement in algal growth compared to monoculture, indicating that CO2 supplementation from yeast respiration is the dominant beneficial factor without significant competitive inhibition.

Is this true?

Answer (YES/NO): NO